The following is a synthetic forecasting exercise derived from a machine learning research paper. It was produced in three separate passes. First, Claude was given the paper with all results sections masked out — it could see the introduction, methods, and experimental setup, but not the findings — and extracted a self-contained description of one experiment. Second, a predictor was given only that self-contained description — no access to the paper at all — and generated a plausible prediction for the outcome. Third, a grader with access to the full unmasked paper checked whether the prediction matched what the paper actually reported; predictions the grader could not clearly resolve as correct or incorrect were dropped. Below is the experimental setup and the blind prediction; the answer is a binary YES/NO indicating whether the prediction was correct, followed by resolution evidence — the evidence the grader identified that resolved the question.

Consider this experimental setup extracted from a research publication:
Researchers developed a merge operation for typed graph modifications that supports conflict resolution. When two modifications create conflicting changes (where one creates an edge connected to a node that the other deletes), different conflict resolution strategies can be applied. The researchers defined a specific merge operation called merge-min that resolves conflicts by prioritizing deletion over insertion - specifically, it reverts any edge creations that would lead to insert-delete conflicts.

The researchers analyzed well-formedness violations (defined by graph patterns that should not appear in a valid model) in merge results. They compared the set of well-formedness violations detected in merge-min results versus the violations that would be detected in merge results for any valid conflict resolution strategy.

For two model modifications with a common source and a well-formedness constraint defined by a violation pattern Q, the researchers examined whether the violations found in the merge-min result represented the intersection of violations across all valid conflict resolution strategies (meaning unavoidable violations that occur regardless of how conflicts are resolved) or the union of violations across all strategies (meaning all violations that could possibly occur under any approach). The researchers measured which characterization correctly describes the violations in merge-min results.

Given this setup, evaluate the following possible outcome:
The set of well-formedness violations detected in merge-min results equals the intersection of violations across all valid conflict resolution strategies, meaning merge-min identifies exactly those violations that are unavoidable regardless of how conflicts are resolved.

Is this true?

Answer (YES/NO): YES